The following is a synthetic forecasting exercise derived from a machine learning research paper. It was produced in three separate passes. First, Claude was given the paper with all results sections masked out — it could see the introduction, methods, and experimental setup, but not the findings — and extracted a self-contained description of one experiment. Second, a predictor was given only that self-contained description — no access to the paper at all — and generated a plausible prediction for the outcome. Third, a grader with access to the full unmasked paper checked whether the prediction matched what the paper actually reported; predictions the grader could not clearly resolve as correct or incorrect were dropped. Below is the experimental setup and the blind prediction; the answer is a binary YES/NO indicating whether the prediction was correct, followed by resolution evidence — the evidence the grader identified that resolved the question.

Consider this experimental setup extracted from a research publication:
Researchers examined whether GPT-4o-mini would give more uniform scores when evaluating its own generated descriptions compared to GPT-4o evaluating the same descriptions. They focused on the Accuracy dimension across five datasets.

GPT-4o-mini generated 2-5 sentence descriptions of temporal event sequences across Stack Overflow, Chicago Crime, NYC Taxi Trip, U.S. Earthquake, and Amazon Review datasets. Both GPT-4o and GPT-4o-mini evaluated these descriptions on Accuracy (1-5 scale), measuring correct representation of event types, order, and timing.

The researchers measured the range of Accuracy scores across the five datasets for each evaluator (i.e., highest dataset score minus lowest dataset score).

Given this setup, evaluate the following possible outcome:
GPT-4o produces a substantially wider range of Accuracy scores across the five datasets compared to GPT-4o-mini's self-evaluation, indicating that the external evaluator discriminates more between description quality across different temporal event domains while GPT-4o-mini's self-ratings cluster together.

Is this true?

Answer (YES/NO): YES